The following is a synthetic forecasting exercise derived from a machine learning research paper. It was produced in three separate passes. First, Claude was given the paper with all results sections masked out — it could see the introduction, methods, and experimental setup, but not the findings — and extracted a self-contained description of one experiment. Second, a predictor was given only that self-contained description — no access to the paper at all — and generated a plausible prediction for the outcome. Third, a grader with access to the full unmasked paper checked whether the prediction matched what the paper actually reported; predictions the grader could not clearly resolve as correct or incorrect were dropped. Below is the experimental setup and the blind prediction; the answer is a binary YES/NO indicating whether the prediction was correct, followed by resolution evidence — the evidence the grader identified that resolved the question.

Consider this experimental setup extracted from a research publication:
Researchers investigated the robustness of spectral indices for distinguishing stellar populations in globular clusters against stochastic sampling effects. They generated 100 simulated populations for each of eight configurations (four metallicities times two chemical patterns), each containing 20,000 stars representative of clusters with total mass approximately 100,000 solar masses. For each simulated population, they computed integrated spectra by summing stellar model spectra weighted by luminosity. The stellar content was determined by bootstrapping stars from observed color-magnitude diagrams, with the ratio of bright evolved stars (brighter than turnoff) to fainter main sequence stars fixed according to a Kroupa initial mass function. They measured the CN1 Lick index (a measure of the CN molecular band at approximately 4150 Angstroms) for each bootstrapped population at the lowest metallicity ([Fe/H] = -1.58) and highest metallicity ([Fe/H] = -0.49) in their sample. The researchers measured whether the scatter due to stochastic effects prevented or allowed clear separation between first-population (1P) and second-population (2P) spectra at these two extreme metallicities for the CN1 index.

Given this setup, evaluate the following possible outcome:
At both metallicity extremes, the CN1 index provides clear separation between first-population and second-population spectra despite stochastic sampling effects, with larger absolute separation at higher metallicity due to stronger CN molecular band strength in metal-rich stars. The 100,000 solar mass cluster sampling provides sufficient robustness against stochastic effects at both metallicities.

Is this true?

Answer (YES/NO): NO